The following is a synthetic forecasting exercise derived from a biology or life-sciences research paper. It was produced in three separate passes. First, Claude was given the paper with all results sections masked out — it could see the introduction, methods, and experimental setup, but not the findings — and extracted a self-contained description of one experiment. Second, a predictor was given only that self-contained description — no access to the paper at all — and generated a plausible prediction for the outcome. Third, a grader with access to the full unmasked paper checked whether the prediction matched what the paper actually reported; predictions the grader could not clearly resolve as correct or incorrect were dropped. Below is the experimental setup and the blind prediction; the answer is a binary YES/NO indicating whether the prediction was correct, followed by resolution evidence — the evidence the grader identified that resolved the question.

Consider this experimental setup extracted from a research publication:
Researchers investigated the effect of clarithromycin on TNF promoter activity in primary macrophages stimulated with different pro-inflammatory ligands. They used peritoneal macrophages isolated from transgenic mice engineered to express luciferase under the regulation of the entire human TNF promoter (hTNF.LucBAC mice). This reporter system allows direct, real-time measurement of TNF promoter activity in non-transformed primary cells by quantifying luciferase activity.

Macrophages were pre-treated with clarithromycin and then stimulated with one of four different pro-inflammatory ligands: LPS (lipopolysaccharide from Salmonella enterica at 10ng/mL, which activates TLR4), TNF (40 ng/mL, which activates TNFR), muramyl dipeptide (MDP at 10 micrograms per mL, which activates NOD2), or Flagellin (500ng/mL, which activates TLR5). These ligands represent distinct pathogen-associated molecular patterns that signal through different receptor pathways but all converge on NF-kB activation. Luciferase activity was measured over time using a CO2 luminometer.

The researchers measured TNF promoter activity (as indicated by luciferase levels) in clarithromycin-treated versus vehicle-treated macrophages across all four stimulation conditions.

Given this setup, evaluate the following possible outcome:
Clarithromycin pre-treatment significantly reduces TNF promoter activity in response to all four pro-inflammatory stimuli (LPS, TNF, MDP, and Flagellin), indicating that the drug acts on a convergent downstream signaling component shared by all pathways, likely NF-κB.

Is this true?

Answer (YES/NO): YES